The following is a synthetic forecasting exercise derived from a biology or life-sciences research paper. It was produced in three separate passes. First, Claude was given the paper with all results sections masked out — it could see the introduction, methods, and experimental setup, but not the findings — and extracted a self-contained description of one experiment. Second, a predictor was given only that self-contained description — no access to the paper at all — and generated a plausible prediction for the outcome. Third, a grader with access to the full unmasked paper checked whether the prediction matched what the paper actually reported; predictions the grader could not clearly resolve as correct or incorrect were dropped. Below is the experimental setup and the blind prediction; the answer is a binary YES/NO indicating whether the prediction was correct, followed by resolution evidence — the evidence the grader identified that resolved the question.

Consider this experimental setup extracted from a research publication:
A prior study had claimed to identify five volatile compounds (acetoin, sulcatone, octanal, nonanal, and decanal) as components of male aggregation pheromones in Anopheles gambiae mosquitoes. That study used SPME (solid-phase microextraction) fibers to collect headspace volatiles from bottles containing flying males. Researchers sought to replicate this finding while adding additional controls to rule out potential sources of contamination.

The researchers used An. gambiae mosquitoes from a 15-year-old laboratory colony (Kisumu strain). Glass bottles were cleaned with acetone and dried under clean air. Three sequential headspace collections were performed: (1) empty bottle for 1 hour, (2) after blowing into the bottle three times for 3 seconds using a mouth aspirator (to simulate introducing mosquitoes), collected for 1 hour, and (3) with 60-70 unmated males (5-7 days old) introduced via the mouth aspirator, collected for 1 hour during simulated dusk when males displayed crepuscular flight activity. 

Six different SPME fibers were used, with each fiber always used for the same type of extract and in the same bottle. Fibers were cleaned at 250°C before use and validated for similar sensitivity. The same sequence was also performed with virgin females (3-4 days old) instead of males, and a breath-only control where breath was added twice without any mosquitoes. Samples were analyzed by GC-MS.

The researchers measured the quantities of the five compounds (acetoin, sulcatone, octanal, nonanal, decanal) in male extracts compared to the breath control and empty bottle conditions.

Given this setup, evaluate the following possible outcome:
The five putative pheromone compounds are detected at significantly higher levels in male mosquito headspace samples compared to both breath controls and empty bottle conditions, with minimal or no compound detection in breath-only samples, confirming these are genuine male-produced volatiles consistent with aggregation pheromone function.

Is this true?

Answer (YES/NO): NO